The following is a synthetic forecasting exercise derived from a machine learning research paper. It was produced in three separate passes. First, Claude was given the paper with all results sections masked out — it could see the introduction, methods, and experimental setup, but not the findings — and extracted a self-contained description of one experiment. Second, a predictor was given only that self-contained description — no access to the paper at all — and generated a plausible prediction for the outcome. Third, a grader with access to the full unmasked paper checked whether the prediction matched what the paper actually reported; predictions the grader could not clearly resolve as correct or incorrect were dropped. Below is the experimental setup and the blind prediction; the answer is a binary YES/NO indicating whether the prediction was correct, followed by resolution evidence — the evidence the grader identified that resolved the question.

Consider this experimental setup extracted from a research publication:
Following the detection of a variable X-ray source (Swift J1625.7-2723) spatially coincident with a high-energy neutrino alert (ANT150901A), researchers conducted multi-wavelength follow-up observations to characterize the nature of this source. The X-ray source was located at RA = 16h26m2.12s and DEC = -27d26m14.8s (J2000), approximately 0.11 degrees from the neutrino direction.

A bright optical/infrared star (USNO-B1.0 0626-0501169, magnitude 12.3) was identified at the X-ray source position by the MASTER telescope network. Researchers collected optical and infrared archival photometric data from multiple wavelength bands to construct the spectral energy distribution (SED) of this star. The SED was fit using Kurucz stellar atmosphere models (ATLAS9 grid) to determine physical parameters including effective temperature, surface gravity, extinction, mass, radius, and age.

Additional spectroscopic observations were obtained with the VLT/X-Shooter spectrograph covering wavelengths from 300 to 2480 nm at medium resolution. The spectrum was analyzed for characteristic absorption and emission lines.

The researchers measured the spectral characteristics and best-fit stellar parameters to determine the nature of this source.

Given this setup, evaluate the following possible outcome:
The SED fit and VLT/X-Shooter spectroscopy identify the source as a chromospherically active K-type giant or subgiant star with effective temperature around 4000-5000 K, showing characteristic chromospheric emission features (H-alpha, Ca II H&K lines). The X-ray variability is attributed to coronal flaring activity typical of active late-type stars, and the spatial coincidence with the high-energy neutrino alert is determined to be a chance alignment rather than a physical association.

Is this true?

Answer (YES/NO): NO